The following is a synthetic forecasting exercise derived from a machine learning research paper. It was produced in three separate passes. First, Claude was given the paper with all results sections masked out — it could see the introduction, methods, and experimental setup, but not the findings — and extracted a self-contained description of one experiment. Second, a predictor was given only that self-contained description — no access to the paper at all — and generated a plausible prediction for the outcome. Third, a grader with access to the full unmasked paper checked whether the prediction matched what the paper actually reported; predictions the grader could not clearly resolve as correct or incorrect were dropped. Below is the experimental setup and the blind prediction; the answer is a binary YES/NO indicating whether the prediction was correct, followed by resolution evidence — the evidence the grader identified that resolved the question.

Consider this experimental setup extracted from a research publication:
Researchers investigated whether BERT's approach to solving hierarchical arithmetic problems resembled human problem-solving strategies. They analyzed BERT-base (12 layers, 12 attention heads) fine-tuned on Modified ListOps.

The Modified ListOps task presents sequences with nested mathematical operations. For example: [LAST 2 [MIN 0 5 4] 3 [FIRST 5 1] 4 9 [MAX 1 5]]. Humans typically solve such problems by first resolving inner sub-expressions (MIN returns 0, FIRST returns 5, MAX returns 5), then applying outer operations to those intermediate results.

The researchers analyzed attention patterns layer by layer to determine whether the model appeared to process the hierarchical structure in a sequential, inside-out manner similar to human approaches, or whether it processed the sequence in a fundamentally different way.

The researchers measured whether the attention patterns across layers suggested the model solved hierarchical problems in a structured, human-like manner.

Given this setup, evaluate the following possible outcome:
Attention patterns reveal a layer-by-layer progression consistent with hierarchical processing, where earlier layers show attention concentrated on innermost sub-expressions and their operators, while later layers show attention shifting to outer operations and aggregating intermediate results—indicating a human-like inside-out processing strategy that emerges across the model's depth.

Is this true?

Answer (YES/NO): NO